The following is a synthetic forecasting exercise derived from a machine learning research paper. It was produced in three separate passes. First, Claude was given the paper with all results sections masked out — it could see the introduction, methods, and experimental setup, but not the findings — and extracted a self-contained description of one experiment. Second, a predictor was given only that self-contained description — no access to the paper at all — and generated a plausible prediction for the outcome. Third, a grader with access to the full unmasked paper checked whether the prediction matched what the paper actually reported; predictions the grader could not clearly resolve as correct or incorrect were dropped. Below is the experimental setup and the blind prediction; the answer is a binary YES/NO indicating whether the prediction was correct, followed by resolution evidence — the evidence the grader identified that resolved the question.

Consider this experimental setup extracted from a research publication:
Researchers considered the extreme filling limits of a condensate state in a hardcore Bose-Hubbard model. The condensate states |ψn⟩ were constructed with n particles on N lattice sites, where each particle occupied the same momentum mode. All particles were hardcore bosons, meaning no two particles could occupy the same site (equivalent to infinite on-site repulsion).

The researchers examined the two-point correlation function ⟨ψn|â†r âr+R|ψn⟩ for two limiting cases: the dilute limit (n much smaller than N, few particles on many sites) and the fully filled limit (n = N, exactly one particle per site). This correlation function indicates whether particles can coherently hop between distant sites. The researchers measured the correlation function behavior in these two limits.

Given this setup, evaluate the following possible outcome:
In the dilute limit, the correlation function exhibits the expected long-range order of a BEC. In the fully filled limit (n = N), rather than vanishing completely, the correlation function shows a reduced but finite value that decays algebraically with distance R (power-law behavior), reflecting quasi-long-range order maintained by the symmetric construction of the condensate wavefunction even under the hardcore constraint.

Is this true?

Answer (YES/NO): NO